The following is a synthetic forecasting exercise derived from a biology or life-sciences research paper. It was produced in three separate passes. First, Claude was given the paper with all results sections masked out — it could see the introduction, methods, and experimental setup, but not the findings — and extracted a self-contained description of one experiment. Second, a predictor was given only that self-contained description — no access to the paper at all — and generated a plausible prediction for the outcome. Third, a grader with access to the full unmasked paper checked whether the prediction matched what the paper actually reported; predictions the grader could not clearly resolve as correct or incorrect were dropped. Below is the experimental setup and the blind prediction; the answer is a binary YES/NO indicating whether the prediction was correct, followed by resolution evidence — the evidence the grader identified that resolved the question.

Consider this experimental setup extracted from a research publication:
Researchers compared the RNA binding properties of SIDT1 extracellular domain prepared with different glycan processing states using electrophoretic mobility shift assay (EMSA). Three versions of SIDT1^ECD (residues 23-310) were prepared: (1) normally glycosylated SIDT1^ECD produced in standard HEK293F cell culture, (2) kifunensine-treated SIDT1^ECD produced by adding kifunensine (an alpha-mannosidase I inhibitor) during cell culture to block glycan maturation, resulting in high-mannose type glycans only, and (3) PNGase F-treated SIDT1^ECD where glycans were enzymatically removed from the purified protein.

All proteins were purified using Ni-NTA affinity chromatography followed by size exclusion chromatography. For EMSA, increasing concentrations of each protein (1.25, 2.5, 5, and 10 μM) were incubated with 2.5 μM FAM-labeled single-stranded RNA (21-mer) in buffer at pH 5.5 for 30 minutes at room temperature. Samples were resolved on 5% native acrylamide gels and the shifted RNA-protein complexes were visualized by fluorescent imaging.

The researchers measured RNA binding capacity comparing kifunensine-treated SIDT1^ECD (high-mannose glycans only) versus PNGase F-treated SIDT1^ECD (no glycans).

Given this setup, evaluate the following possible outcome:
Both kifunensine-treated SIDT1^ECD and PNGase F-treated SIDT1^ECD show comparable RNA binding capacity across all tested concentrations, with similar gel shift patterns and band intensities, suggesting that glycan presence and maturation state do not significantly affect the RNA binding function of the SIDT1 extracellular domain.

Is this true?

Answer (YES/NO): NO